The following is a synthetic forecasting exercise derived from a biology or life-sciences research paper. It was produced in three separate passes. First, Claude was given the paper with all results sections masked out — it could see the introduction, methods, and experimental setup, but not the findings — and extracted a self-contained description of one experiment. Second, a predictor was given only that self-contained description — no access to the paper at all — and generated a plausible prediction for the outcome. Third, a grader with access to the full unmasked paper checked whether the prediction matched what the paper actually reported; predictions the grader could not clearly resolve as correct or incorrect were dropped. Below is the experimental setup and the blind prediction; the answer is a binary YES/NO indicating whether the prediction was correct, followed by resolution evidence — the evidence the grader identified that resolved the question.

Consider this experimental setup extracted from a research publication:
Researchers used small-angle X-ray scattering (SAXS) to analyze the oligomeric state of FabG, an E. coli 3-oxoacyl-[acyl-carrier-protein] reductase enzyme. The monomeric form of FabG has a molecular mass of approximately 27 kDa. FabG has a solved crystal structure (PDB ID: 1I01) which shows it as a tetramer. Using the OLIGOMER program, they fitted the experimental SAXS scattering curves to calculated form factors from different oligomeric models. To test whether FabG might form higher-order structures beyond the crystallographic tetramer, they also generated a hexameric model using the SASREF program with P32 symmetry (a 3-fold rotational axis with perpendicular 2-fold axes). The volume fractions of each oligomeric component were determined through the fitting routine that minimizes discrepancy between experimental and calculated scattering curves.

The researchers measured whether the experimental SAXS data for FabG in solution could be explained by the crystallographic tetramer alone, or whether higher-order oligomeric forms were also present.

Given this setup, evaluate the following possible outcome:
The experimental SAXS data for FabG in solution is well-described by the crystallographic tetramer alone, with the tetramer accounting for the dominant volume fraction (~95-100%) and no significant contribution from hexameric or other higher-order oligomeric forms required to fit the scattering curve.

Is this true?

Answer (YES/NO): NO